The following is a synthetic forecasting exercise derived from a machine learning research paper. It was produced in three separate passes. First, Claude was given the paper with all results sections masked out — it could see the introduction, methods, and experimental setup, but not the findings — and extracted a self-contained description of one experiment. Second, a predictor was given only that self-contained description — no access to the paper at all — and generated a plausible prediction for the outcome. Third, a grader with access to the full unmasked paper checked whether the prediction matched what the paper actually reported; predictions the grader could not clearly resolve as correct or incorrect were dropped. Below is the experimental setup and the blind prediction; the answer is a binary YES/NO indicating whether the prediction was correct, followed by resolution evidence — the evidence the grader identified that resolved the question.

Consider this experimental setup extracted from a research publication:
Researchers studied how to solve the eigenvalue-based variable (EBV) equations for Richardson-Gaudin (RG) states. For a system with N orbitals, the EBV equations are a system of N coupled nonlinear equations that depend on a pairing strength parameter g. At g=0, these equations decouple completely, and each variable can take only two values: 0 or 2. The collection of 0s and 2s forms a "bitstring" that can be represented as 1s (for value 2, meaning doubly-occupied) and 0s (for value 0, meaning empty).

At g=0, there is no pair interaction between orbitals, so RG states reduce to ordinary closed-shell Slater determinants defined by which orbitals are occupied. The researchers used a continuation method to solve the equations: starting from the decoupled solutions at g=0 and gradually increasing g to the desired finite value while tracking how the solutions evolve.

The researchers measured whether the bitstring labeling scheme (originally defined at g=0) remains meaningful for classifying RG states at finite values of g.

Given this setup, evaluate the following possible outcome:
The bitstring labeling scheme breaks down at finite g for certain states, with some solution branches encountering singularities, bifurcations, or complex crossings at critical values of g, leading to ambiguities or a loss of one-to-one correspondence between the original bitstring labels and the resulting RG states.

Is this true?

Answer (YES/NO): NO